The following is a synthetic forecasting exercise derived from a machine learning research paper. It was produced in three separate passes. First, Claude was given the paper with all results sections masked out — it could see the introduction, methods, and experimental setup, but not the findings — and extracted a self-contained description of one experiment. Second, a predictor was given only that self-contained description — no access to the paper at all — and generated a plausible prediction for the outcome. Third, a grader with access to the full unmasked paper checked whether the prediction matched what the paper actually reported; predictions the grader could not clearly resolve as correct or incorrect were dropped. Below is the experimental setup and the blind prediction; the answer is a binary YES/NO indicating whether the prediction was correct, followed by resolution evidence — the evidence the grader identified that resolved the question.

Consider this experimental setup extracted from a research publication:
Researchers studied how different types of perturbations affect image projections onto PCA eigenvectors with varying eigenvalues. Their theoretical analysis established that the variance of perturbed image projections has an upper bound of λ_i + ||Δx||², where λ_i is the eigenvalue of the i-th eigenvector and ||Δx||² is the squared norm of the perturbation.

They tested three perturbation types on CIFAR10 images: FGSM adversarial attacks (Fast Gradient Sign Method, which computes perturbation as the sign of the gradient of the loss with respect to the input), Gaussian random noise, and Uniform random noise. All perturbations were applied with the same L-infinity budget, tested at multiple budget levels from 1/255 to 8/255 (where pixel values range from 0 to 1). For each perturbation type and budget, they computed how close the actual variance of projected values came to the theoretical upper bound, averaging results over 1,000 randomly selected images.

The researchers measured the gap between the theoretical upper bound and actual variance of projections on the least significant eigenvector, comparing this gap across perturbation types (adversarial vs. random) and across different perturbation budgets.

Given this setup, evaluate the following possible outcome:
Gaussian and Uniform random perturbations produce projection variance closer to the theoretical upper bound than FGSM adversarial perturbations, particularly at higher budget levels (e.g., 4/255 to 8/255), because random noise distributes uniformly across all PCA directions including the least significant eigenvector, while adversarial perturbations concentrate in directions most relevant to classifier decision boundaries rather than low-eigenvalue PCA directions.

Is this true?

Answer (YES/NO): NO